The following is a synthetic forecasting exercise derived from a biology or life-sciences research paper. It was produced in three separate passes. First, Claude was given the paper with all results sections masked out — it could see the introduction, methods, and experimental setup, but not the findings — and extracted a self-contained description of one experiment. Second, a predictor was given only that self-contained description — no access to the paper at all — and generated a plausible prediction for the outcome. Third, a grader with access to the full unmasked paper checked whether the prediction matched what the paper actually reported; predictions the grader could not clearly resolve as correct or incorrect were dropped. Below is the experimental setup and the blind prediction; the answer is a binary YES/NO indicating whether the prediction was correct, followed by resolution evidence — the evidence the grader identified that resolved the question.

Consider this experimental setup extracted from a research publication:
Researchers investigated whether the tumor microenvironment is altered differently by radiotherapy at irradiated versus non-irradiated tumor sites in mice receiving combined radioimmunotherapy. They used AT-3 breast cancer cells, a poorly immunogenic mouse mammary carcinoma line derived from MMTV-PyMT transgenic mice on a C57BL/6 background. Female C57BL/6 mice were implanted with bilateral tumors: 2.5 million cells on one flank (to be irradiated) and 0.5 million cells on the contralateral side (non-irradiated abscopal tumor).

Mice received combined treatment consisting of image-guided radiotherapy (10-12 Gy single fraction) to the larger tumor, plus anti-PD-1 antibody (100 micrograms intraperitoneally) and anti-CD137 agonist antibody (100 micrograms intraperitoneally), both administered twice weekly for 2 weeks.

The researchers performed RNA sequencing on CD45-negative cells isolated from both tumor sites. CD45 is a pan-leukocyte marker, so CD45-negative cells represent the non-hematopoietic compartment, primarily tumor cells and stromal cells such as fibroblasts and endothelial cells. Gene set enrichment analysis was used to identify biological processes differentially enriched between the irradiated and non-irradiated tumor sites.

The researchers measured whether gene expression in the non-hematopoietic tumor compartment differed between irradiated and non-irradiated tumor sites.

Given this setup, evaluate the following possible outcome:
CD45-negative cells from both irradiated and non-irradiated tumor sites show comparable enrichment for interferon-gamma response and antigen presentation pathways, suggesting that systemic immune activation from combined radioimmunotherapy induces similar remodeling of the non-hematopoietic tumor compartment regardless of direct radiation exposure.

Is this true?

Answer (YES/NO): NO